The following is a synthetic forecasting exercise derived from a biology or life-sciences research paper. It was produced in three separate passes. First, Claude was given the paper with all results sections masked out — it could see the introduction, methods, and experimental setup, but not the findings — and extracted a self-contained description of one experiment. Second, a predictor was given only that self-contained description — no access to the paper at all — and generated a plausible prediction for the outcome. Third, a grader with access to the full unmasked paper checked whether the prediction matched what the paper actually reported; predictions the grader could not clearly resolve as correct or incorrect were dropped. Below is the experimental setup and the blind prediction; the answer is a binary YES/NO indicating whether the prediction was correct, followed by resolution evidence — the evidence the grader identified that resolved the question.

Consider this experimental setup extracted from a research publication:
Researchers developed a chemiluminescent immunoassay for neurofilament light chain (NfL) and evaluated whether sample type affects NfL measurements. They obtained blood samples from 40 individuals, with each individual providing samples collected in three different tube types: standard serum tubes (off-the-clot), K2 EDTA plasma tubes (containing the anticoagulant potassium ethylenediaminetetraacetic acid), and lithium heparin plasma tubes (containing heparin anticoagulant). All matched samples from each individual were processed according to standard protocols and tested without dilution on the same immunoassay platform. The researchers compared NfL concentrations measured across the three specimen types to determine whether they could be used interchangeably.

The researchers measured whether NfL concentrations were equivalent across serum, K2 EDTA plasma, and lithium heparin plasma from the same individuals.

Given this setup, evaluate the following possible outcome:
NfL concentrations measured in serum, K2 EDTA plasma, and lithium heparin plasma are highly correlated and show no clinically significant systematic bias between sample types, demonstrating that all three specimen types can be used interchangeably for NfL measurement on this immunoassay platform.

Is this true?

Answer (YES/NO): YES